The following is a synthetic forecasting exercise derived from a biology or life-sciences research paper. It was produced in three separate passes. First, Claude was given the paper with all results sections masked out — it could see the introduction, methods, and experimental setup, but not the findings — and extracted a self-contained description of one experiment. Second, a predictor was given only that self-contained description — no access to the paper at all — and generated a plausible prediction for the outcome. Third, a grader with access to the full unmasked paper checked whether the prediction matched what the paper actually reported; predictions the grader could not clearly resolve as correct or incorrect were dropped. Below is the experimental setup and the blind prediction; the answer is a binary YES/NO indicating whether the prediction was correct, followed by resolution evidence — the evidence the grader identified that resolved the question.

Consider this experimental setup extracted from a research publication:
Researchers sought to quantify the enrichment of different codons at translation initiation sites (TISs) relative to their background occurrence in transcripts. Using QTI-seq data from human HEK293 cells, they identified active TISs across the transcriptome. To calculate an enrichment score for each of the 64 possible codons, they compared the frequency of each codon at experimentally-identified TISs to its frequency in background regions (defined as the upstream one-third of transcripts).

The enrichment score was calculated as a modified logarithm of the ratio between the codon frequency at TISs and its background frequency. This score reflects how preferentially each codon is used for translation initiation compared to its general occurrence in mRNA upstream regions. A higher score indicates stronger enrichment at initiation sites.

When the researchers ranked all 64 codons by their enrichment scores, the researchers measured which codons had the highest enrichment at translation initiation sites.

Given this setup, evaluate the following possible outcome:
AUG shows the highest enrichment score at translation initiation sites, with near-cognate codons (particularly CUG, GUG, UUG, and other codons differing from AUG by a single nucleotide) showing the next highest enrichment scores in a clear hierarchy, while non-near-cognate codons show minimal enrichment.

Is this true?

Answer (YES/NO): YES